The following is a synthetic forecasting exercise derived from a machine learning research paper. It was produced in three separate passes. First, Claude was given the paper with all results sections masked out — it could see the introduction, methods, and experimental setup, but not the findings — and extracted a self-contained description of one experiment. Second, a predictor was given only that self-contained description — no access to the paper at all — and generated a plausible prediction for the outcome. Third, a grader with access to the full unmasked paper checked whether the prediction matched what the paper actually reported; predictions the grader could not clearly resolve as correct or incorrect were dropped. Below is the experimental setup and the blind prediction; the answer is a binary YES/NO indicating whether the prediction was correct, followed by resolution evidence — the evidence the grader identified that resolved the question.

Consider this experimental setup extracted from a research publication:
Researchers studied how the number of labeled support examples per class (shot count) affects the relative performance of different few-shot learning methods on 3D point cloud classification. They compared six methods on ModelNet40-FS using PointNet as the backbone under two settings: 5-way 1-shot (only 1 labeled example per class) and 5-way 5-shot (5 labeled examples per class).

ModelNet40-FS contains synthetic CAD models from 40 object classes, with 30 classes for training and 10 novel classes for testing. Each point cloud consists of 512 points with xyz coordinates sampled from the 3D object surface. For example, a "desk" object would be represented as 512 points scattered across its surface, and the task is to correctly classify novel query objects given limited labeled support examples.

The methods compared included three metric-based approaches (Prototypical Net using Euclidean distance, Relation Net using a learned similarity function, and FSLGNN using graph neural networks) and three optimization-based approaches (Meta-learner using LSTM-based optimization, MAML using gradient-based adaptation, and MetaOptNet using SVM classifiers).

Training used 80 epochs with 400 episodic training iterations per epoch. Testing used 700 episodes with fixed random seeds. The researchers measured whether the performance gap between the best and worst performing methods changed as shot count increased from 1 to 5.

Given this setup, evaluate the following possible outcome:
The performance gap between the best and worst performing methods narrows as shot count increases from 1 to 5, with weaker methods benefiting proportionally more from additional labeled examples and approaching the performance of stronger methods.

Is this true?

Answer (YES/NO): YES